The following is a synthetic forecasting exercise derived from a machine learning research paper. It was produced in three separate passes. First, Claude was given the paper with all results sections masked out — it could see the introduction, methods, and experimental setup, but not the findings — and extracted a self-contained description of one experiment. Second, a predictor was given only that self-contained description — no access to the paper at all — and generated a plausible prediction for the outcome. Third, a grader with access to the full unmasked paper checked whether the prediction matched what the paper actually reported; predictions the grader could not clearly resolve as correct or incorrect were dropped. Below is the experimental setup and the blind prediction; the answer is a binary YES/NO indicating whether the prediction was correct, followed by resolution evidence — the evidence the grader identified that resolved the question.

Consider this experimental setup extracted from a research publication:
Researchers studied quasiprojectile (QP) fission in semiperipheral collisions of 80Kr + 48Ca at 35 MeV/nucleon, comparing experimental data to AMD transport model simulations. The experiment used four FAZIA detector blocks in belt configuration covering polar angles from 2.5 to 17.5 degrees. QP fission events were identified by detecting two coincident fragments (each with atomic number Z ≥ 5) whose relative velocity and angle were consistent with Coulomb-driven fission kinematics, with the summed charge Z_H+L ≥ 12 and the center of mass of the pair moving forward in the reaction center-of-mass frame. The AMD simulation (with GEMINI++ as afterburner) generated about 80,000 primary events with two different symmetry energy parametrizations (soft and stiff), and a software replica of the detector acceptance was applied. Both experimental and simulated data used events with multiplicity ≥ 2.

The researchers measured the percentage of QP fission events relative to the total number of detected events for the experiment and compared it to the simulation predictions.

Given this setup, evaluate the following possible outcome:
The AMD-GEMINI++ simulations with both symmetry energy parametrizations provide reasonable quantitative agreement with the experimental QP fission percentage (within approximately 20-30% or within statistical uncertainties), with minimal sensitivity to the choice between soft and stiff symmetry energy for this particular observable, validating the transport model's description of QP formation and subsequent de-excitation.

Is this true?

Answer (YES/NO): YES